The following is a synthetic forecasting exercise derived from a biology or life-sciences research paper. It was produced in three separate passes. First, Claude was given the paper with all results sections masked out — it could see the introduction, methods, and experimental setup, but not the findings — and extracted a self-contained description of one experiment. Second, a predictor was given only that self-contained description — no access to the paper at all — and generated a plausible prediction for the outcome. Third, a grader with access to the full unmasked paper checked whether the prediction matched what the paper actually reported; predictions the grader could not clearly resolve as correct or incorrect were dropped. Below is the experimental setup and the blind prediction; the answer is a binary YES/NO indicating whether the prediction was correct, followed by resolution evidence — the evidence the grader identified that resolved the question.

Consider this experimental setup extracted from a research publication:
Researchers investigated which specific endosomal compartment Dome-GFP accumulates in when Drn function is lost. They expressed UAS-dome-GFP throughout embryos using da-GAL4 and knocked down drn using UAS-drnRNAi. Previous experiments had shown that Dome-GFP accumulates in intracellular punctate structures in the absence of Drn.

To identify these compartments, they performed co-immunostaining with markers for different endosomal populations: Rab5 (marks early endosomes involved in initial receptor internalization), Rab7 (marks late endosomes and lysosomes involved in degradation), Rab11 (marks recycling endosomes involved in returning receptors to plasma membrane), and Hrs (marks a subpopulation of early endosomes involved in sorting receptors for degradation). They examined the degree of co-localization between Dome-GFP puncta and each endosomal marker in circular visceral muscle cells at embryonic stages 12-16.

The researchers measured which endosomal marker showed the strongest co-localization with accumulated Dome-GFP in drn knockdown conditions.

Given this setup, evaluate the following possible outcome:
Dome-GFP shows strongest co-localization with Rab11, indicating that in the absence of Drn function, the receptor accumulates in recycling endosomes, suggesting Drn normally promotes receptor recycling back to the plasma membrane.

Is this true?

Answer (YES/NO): NO